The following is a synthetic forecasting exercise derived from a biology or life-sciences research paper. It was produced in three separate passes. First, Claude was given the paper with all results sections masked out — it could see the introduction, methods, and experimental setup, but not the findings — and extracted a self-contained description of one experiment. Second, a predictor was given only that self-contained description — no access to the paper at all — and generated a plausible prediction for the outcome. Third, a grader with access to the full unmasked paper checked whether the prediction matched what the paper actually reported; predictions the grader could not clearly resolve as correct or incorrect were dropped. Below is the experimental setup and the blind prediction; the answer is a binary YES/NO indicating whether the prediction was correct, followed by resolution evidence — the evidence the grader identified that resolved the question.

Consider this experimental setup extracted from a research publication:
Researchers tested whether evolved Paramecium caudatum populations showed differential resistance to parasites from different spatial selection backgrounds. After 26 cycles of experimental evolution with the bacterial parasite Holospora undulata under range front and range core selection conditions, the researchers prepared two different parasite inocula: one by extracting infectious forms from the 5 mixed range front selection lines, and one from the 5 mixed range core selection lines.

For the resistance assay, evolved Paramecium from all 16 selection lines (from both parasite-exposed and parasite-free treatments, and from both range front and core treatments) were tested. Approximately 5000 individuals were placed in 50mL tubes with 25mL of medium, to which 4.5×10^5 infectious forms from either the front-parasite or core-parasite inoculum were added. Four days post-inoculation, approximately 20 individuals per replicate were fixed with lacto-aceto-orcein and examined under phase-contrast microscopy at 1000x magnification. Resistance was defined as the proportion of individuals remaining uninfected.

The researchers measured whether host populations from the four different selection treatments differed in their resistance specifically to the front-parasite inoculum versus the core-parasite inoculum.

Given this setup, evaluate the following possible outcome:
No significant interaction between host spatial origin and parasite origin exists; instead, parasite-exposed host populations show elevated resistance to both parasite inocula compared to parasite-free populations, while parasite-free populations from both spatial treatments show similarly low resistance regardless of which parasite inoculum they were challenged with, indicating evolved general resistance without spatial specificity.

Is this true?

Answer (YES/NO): NO